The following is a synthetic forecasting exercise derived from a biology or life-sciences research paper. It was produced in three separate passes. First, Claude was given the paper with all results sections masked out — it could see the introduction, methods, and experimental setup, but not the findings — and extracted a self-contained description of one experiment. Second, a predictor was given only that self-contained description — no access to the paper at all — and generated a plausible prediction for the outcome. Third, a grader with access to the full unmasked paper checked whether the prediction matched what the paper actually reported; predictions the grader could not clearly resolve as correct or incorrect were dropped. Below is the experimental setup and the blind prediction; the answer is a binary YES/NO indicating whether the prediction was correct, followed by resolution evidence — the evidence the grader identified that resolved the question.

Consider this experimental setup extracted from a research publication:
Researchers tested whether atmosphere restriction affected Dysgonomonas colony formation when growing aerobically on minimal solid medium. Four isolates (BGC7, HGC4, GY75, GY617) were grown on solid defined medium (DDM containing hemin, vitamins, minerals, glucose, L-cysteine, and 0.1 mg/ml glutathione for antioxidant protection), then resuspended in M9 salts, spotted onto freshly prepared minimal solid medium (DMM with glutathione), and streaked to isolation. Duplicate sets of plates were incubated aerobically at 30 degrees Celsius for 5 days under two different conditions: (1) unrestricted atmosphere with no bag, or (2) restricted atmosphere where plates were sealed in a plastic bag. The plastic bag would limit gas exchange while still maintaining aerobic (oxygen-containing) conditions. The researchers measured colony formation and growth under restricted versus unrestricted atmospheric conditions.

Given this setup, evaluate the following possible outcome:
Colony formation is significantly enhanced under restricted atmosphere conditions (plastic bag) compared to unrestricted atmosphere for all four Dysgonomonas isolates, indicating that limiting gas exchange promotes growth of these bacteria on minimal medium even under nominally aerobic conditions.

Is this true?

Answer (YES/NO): YES